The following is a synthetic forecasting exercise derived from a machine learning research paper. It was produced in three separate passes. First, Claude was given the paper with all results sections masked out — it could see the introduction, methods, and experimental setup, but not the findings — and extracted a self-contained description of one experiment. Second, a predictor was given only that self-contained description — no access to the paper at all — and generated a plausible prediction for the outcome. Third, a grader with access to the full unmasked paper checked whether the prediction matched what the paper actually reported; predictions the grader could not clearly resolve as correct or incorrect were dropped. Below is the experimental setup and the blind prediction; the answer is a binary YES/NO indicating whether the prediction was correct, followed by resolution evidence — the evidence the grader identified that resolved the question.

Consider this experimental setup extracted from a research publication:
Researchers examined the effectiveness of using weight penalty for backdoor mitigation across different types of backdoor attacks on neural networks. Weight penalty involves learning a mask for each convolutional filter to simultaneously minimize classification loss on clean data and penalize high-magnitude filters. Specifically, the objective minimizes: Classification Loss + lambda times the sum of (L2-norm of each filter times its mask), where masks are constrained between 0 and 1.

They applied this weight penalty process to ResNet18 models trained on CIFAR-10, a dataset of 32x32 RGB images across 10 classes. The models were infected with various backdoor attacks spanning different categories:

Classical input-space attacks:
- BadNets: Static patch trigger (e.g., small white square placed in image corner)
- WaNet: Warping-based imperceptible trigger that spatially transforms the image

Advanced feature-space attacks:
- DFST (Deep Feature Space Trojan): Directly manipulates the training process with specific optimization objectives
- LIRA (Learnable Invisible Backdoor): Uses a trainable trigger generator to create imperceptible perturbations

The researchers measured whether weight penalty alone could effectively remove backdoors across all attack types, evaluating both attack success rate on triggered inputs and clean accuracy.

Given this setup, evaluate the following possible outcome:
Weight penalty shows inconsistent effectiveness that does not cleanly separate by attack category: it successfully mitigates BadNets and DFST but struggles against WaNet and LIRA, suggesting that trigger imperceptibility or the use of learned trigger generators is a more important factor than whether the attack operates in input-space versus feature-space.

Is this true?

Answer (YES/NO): NO